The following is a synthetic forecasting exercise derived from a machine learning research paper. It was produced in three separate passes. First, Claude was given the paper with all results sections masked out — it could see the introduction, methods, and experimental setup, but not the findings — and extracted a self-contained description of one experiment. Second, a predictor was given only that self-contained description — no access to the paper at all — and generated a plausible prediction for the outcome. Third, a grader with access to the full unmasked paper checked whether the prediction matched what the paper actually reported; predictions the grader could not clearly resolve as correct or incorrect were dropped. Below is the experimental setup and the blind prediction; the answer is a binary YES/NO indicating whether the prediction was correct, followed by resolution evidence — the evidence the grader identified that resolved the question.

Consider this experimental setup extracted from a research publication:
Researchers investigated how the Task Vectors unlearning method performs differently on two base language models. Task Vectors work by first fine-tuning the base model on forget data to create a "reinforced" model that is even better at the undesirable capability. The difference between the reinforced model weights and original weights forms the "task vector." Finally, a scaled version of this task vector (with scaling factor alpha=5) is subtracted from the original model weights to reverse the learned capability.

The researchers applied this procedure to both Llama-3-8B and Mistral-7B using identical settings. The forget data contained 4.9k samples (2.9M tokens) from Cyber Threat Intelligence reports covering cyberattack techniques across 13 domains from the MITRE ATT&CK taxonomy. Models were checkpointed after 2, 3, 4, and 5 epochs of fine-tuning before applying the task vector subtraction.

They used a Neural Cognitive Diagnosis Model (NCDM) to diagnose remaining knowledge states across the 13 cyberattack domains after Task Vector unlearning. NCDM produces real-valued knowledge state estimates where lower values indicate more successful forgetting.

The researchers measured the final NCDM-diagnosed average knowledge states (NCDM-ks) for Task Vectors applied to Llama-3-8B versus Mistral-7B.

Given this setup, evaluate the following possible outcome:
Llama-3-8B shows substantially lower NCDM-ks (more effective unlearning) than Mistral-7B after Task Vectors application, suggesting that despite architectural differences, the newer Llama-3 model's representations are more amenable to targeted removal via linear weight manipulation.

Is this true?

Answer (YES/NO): NO